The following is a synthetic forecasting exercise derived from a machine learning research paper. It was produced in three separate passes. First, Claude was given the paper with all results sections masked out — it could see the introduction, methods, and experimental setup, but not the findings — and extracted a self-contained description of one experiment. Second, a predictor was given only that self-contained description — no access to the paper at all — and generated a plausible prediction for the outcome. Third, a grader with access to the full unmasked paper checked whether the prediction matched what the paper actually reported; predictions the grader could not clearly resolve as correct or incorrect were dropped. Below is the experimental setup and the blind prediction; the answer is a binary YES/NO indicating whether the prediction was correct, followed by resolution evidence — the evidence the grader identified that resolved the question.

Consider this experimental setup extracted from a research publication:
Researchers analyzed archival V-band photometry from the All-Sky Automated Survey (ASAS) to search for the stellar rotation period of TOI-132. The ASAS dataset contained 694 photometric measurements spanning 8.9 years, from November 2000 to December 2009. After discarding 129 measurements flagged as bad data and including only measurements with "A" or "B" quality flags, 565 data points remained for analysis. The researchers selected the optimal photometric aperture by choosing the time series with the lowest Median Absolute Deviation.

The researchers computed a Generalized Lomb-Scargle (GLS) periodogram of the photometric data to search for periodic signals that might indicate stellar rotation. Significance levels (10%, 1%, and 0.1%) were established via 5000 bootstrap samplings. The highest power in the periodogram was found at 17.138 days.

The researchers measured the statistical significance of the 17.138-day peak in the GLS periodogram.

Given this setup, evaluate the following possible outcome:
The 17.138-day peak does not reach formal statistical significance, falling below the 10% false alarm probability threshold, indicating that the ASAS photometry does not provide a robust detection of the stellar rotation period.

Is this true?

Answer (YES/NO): YES